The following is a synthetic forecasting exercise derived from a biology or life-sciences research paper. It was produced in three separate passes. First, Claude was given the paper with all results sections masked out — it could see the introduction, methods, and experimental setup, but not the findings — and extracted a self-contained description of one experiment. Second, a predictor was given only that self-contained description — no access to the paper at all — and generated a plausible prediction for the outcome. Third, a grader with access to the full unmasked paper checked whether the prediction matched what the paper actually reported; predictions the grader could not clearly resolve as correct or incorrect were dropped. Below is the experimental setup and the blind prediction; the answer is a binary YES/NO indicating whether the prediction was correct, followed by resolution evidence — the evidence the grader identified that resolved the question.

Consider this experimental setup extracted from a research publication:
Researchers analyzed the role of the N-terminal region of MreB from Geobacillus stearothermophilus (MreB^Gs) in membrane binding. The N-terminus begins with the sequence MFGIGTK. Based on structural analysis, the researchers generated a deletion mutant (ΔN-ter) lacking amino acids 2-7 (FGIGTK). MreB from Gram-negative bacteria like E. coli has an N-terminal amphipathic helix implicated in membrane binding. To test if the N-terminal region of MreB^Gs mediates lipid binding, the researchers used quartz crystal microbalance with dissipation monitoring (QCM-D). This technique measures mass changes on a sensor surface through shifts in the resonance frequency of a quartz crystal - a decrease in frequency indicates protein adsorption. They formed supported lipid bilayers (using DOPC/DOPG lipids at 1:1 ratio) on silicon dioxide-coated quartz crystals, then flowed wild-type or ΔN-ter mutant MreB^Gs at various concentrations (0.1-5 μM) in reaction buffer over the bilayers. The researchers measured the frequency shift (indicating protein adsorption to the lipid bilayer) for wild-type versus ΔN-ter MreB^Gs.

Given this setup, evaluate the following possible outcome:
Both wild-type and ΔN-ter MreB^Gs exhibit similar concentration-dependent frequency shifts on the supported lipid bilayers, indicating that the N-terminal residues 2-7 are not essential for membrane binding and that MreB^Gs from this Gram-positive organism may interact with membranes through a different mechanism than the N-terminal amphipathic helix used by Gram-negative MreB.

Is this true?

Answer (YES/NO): NO